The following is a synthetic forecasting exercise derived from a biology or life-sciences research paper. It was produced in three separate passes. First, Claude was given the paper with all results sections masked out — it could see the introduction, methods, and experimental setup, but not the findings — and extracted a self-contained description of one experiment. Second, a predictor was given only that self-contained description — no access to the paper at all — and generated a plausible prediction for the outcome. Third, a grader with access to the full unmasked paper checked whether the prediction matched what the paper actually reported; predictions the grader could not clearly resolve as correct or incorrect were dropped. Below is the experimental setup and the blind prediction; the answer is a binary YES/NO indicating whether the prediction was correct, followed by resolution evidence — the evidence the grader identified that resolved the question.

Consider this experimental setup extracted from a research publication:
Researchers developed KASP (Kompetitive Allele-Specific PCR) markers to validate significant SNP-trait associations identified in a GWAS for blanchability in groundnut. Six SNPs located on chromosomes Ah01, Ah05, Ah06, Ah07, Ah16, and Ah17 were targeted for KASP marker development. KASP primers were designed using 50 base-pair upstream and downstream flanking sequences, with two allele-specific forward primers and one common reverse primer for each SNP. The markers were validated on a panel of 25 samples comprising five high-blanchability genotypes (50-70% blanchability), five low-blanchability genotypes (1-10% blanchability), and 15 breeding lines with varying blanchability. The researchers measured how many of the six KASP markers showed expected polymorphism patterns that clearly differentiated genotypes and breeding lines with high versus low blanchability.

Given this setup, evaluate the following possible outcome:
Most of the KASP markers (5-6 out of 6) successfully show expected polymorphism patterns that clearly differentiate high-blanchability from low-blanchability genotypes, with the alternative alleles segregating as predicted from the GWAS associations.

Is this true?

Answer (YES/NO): NO